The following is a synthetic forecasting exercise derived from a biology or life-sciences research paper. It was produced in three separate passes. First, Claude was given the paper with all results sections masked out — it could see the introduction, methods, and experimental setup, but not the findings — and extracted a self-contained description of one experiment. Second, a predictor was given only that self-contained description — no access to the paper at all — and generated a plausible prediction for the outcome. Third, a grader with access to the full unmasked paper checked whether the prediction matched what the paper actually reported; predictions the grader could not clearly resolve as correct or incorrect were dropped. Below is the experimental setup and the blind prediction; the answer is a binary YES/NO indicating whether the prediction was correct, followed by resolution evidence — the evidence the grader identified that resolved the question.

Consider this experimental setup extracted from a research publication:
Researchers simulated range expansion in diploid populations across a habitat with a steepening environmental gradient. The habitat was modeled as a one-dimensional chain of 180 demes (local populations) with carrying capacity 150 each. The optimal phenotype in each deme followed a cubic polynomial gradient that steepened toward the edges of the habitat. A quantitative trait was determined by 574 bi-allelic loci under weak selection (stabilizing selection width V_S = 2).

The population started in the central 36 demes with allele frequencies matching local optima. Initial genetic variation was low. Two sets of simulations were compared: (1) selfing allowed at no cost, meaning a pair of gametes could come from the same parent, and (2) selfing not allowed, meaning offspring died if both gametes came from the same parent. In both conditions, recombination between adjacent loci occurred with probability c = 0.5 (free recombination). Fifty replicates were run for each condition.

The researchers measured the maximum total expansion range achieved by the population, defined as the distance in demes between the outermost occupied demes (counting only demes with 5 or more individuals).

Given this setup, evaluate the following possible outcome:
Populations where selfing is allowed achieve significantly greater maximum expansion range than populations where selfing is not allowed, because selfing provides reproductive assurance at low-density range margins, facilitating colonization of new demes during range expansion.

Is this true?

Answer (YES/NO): YES